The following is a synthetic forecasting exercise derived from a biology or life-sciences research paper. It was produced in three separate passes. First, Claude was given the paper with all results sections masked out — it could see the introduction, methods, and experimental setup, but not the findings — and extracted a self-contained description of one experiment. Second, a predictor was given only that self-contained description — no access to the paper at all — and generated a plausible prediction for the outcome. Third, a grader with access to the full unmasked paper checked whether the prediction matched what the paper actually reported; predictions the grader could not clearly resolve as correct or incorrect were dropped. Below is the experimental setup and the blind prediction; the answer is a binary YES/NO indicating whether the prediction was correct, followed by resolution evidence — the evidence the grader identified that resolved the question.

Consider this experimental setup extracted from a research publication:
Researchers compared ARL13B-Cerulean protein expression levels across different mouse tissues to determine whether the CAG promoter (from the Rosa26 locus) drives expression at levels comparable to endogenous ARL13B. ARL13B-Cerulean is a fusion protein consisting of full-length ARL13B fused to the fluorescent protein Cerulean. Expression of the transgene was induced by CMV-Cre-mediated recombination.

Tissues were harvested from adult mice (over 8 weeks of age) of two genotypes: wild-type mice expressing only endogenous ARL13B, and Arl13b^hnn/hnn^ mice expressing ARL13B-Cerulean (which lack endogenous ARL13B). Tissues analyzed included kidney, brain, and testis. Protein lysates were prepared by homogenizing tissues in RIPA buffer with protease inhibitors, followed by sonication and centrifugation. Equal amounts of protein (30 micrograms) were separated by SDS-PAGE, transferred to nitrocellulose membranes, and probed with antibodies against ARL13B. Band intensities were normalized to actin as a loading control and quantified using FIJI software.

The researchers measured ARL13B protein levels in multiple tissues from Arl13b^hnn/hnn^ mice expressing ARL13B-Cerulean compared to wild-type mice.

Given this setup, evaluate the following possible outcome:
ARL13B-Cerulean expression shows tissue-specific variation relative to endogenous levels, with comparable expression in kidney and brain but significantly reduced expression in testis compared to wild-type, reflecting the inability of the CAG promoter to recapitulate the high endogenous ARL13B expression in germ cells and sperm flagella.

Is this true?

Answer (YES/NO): NO